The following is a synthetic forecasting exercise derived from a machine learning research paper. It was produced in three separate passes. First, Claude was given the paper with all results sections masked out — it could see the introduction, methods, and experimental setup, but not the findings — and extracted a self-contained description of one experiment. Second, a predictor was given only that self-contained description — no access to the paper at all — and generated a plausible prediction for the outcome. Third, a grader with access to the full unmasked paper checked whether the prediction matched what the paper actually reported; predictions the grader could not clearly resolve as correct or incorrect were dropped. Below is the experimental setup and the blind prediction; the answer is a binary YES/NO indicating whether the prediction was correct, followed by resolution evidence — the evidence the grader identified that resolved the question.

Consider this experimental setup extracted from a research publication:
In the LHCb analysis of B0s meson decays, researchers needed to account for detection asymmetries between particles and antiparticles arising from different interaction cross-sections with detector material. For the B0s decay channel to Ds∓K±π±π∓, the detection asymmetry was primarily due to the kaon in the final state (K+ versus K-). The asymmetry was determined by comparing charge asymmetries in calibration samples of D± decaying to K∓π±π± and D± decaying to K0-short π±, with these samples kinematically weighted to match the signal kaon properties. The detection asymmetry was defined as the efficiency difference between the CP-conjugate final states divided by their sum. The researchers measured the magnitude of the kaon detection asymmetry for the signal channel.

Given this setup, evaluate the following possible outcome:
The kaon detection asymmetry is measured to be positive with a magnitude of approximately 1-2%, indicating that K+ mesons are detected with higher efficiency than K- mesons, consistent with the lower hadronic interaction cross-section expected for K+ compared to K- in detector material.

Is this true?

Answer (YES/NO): NO